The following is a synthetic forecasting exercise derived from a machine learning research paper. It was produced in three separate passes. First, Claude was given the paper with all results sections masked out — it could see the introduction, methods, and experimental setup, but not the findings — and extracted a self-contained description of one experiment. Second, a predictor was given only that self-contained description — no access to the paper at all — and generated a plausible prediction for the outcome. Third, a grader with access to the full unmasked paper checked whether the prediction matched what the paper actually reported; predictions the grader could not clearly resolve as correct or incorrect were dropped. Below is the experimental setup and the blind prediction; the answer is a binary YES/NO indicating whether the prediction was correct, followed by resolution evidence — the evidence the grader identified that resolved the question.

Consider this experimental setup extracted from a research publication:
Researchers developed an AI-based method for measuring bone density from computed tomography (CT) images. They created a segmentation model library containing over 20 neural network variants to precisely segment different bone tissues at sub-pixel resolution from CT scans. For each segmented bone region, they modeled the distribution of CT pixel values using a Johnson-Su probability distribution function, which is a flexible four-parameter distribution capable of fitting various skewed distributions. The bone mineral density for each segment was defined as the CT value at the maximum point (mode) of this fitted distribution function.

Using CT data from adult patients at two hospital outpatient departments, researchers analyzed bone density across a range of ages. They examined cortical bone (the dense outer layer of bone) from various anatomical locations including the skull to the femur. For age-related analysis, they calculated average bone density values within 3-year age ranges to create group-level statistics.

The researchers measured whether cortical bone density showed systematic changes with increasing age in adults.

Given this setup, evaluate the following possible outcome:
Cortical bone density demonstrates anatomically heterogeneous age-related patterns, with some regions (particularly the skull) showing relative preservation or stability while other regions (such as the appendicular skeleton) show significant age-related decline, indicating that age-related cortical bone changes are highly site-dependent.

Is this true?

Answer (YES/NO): NO